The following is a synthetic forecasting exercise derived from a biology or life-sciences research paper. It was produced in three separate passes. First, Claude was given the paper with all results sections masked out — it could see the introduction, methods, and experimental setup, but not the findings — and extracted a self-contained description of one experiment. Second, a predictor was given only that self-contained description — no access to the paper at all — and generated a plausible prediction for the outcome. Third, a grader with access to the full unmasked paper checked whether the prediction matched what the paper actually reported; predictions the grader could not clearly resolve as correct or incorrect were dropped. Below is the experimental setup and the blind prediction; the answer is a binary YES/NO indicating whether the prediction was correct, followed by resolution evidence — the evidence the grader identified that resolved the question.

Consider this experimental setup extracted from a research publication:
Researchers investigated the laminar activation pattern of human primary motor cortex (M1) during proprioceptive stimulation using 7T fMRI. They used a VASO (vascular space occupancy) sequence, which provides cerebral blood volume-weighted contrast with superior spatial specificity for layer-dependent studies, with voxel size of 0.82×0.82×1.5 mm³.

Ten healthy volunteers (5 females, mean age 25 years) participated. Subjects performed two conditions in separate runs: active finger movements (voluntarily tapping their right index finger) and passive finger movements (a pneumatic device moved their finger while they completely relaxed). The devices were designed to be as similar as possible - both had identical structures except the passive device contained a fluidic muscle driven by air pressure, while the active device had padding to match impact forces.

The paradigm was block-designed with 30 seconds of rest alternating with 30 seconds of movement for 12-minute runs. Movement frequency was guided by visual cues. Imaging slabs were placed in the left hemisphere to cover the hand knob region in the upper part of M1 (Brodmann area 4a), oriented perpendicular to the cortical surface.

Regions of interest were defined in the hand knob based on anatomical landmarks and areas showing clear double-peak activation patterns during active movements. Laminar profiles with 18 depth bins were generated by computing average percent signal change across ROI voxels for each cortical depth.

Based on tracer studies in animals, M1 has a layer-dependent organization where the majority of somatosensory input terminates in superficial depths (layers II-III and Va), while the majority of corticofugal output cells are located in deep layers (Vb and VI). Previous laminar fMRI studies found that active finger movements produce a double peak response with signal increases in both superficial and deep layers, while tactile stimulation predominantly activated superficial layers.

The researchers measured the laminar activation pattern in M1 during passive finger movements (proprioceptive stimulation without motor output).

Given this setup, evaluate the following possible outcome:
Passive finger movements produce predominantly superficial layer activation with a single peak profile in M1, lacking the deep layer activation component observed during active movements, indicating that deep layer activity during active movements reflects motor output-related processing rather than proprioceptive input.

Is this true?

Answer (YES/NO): NO